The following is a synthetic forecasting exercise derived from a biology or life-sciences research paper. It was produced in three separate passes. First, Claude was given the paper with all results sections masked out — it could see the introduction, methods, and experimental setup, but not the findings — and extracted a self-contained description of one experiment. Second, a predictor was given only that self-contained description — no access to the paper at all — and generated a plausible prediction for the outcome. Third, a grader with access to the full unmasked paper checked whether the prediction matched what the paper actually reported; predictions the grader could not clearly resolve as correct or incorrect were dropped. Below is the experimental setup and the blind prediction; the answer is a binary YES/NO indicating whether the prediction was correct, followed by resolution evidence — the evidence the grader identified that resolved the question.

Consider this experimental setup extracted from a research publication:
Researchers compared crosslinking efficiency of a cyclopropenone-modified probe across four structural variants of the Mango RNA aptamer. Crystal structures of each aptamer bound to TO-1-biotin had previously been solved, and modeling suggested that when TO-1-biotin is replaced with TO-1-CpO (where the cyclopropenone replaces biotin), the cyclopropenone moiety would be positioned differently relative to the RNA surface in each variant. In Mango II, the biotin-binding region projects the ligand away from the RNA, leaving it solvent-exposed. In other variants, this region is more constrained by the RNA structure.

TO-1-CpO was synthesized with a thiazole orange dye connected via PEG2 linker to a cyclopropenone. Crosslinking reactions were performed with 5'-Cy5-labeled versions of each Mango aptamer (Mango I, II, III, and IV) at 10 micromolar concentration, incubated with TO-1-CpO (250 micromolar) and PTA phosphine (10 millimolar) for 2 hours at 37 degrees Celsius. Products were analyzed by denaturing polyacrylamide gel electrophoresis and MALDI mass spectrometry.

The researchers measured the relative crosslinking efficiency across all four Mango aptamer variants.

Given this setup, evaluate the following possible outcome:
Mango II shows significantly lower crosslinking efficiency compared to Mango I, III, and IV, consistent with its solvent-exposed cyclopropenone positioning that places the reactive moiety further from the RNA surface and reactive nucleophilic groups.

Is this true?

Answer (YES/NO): NO